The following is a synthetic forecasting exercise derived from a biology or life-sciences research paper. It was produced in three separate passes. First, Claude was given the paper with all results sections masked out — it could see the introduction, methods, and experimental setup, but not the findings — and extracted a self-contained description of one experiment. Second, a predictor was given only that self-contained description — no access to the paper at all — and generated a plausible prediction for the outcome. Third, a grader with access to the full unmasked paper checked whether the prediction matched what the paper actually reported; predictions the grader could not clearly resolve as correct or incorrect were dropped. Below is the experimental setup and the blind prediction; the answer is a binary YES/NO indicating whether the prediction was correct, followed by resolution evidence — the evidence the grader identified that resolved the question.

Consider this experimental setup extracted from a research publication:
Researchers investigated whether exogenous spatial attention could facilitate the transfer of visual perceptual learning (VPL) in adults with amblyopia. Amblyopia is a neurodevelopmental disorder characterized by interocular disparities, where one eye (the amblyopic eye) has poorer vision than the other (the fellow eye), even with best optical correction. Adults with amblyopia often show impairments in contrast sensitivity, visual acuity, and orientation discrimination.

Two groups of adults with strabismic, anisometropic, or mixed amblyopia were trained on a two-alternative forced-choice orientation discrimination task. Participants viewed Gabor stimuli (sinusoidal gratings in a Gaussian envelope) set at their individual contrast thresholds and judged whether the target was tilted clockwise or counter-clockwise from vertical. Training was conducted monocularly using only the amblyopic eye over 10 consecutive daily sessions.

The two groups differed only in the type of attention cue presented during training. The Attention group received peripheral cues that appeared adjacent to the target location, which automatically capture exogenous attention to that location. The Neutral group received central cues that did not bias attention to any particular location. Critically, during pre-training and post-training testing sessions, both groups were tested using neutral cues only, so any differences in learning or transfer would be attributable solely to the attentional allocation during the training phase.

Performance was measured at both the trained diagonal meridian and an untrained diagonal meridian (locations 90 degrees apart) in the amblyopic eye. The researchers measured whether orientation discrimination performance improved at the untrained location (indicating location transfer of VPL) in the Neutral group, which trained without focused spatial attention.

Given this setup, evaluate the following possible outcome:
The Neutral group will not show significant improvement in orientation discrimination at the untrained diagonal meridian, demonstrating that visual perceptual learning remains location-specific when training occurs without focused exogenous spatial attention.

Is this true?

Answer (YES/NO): YES